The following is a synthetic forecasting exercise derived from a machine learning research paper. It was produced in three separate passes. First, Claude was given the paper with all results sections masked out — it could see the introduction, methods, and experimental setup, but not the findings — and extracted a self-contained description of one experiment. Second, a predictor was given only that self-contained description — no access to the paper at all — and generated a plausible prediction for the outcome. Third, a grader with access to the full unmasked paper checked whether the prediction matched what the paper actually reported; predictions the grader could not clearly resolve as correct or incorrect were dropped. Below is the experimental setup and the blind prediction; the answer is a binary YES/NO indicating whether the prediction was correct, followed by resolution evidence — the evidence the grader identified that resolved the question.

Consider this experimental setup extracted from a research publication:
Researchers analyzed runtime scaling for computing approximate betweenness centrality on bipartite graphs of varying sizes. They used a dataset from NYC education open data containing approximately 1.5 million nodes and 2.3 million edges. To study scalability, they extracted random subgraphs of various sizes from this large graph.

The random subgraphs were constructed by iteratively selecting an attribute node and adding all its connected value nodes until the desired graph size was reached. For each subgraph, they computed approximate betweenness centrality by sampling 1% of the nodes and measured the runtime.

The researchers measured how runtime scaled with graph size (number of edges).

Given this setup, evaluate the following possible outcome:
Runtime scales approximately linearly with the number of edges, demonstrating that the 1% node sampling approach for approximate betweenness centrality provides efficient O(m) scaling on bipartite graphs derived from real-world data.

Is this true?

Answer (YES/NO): YES